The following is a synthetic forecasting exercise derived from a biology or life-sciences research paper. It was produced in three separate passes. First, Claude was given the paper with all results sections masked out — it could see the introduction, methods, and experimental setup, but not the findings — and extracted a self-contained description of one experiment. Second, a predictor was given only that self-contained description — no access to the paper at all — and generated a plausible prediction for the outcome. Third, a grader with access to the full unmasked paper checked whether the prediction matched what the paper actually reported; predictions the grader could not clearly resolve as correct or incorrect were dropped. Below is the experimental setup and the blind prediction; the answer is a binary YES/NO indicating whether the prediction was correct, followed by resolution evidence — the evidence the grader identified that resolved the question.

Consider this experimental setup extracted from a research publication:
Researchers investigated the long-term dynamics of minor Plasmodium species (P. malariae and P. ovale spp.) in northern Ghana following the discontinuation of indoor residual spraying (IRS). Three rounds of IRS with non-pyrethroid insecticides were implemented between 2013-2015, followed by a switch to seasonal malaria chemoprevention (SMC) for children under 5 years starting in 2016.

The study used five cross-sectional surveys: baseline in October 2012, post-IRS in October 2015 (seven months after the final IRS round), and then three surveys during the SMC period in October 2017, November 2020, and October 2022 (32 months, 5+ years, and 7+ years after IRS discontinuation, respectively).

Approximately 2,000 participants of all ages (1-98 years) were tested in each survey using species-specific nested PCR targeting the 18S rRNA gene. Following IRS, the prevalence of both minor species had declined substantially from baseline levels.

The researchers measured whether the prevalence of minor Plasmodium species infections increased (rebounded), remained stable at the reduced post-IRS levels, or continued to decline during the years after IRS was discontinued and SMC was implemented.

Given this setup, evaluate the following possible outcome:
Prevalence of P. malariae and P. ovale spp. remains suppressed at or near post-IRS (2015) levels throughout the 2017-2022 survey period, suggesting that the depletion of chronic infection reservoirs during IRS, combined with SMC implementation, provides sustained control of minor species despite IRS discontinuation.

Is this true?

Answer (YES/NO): NO